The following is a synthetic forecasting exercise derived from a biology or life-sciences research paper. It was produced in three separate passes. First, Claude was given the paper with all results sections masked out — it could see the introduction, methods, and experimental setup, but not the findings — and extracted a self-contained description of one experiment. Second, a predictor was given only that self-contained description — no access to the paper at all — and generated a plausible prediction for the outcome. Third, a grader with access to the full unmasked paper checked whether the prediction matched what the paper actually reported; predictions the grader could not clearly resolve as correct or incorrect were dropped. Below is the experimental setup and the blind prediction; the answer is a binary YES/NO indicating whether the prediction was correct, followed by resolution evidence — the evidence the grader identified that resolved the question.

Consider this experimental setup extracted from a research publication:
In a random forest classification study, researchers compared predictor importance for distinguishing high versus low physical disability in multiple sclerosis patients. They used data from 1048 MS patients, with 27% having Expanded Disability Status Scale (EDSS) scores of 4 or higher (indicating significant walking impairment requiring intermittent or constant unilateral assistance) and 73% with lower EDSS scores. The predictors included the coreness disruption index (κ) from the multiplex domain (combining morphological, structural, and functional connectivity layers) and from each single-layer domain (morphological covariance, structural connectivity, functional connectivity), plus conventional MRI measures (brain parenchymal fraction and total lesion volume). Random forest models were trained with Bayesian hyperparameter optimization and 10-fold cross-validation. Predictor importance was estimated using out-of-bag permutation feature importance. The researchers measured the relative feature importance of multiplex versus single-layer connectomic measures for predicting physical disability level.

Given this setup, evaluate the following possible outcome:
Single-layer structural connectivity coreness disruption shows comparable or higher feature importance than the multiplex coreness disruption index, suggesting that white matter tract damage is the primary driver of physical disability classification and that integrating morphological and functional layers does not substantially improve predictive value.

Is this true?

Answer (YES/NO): NO